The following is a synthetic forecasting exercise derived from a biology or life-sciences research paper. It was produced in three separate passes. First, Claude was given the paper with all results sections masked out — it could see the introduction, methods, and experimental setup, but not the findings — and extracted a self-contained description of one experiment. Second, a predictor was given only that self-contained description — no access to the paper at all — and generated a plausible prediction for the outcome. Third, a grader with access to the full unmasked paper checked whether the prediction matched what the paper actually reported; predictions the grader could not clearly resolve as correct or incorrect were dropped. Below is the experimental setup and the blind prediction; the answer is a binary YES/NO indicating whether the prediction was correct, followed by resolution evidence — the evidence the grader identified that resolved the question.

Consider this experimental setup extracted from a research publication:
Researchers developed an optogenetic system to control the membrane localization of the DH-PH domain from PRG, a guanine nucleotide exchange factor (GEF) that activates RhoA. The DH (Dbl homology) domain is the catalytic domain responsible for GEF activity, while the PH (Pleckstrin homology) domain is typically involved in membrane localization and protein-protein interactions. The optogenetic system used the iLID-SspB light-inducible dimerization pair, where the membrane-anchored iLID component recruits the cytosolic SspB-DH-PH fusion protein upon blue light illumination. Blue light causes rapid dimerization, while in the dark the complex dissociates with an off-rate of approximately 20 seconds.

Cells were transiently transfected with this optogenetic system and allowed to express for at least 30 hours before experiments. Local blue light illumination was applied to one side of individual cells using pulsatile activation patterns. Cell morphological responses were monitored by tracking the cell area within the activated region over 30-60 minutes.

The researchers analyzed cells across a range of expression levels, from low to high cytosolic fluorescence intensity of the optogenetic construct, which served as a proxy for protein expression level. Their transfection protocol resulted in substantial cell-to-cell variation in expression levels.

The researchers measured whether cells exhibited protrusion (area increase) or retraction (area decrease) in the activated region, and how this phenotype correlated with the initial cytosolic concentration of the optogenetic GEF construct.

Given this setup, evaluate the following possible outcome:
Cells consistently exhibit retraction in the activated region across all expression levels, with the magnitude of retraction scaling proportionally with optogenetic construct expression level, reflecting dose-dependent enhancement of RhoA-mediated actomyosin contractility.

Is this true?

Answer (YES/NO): NO